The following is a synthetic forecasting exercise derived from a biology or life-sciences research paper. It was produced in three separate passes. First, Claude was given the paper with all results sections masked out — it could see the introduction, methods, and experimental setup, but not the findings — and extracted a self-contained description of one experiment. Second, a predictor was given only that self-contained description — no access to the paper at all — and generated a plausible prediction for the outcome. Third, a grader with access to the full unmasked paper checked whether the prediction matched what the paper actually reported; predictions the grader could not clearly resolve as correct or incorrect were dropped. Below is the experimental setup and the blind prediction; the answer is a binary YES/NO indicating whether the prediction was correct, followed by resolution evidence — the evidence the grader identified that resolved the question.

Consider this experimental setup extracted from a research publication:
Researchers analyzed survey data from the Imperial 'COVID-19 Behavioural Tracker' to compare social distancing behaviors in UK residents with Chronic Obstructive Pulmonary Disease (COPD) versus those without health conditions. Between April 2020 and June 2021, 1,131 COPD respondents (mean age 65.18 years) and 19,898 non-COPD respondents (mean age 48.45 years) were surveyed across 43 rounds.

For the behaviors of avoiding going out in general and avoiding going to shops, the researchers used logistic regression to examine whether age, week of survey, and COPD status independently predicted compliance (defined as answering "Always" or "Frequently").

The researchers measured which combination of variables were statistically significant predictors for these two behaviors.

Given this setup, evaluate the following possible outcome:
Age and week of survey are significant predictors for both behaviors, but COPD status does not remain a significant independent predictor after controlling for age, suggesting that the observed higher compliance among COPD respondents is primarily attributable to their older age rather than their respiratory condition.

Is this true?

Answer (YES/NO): NO